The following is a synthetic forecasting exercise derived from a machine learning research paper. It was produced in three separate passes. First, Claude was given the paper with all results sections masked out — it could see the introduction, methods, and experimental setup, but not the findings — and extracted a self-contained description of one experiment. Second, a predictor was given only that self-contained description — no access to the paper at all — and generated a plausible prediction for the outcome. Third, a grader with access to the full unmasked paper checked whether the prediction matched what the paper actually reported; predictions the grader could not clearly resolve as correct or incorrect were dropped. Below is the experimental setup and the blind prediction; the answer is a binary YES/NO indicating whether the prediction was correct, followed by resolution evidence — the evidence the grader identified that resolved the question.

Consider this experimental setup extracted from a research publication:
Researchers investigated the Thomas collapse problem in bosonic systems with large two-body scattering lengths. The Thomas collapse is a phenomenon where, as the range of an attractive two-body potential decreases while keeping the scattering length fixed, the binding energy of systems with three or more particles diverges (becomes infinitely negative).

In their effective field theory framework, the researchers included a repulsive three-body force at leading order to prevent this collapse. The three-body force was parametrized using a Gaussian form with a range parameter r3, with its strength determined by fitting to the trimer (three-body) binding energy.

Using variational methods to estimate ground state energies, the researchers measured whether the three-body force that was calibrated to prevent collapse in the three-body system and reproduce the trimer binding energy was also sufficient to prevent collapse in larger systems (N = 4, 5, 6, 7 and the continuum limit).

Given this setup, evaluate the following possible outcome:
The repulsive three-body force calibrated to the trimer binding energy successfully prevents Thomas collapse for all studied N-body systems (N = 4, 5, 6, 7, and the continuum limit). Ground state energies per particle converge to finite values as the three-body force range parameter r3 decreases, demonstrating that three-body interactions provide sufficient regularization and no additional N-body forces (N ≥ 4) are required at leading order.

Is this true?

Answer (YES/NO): NO